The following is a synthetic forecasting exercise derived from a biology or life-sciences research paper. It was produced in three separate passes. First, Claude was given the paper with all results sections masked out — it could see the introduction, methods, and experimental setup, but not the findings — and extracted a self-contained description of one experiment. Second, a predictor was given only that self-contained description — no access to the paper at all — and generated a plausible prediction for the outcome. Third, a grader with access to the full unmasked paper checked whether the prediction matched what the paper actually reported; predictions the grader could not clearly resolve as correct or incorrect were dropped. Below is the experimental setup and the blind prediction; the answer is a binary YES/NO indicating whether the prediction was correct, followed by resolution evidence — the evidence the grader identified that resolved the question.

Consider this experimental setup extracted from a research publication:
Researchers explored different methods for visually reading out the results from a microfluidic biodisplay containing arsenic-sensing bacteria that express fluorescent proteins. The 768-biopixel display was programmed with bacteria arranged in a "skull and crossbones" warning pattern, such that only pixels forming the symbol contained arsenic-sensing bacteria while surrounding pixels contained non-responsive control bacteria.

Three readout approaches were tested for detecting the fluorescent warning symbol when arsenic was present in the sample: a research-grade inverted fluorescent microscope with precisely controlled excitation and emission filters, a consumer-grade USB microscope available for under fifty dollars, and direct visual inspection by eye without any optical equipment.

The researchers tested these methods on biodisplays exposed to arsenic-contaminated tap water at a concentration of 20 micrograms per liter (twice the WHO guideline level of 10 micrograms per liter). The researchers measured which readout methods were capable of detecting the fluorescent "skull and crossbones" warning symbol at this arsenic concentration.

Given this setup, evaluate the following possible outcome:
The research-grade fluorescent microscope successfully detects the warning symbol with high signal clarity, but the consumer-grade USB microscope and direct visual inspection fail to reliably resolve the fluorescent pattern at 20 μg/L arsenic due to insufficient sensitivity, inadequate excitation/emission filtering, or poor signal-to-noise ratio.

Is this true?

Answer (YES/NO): NO